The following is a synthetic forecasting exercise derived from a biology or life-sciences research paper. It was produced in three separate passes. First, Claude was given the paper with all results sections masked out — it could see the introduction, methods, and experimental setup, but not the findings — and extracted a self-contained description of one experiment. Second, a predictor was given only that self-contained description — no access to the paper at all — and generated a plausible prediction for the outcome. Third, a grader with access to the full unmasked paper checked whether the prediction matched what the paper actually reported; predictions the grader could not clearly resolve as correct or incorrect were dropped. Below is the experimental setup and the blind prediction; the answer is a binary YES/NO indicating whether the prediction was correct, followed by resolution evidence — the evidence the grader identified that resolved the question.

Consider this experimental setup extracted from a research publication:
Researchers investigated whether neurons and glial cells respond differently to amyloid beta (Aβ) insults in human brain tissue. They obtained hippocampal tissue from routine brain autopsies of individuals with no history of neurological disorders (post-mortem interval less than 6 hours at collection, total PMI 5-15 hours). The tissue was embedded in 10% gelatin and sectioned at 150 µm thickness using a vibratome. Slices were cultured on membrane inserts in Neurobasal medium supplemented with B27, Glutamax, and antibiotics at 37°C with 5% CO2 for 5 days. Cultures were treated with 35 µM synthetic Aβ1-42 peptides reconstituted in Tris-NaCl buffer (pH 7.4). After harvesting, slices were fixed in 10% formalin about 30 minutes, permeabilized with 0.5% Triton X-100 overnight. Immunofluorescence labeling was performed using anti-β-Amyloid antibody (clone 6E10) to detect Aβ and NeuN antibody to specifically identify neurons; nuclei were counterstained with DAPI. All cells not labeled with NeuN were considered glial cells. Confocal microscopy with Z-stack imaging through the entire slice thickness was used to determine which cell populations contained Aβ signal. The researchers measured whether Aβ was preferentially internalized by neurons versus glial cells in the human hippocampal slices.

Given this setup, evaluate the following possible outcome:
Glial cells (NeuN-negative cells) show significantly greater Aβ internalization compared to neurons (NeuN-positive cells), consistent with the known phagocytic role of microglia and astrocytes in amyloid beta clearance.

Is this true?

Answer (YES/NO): NO